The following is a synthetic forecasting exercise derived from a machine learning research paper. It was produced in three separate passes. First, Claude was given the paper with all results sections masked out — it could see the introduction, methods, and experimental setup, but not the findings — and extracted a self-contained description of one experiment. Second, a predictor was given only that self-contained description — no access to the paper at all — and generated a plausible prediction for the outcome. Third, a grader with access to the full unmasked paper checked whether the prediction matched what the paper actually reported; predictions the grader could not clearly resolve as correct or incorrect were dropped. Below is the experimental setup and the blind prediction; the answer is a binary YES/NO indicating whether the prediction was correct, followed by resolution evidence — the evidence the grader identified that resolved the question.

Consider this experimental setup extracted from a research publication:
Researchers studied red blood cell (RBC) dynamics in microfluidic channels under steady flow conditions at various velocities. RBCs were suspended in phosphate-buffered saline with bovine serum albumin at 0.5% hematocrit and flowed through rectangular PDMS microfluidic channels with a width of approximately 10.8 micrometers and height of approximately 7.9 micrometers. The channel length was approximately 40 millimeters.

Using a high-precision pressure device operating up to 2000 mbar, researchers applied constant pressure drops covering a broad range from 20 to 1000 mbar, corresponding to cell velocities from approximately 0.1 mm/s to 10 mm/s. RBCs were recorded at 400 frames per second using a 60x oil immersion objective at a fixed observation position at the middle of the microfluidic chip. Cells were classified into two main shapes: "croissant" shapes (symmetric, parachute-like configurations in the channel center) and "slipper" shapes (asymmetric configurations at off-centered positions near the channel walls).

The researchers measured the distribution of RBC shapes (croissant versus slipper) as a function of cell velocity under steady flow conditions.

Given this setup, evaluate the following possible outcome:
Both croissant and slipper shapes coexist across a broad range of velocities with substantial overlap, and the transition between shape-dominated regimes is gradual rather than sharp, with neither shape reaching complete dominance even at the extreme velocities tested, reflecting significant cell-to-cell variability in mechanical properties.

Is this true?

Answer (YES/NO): NO